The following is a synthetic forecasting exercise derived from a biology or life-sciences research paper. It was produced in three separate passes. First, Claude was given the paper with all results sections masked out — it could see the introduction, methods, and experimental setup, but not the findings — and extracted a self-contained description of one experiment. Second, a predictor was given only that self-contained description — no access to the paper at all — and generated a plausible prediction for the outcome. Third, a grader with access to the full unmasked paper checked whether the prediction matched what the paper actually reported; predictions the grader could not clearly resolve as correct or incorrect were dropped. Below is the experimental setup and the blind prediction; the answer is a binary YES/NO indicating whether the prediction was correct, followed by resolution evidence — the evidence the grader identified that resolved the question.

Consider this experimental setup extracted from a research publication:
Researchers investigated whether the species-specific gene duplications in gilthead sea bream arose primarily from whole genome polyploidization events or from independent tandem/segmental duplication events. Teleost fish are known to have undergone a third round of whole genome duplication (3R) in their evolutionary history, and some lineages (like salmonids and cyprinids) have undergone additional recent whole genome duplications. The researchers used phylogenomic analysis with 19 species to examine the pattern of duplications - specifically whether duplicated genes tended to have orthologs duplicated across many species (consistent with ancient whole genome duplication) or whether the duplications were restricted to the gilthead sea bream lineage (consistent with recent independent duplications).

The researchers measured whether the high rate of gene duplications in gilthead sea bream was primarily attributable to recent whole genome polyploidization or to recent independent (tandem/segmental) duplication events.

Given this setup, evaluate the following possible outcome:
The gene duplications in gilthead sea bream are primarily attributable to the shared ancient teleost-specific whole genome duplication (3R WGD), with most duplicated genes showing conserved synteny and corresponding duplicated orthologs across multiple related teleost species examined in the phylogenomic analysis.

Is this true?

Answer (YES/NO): NO